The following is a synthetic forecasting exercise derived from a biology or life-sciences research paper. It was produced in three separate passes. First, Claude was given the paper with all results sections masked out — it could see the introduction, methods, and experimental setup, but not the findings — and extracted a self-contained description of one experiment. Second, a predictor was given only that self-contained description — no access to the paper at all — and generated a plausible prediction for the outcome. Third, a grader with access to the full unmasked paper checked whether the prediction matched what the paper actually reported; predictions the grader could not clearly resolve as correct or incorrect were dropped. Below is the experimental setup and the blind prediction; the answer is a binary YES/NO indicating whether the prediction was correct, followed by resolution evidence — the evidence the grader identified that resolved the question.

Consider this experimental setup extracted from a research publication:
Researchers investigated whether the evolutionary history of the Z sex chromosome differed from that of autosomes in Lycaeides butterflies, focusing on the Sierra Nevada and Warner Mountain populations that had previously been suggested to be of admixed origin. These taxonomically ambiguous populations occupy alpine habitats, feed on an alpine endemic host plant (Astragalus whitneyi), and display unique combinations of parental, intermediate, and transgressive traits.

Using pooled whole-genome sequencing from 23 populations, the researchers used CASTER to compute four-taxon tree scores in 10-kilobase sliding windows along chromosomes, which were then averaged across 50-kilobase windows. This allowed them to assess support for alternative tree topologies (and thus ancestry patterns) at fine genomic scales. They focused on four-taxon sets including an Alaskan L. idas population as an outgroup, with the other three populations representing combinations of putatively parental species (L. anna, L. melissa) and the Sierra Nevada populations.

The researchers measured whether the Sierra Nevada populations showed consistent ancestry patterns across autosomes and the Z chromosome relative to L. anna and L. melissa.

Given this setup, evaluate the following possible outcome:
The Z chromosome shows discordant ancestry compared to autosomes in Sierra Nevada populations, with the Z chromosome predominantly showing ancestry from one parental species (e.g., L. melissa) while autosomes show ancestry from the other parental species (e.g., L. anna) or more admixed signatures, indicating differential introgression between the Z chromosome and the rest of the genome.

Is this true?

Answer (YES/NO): NO